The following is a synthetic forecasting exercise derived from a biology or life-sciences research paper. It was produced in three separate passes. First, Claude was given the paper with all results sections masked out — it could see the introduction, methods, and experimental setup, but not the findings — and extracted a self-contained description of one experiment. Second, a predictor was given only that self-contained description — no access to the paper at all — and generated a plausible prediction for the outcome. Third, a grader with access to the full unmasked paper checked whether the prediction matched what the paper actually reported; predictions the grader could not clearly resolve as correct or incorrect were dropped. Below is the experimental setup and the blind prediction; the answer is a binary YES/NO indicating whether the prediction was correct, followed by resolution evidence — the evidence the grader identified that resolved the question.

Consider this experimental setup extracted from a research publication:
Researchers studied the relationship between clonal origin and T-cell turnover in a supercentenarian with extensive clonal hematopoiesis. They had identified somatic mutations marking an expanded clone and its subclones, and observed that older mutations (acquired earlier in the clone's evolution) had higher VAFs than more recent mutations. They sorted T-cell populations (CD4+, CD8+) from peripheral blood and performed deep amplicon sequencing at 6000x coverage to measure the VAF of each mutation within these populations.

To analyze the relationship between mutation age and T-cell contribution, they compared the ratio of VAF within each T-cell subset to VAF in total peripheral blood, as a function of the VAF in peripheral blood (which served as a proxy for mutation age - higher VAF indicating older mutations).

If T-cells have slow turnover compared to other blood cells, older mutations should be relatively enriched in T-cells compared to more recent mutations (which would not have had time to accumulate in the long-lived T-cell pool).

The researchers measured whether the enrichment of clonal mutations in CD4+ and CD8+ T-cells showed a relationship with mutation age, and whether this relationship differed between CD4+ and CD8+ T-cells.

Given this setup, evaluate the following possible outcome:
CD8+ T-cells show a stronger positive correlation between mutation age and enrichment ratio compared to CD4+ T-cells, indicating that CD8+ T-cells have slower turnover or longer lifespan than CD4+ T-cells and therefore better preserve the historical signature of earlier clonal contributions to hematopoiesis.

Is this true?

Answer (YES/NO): YES